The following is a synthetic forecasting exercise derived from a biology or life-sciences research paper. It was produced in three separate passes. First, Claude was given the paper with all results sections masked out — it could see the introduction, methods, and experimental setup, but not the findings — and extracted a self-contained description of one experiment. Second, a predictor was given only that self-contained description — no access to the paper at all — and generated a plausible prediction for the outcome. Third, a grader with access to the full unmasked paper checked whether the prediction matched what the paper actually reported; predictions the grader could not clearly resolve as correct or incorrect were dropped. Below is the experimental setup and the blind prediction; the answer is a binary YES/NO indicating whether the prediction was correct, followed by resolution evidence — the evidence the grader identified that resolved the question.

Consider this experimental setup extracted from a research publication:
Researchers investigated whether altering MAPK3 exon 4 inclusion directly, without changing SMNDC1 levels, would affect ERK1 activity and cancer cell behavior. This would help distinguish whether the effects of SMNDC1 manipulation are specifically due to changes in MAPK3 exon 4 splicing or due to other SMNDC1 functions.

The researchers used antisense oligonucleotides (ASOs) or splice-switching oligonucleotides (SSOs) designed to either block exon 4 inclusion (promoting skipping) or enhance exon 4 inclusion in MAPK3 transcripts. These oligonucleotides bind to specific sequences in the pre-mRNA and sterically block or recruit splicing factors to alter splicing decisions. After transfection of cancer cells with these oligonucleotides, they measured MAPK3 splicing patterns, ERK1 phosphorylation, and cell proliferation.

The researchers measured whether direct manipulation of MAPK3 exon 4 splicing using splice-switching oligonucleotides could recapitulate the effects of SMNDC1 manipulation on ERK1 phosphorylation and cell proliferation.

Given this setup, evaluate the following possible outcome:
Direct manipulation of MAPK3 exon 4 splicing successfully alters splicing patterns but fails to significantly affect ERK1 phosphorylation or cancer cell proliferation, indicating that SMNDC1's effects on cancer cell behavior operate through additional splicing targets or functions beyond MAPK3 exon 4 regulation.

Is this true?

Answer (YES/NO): NO